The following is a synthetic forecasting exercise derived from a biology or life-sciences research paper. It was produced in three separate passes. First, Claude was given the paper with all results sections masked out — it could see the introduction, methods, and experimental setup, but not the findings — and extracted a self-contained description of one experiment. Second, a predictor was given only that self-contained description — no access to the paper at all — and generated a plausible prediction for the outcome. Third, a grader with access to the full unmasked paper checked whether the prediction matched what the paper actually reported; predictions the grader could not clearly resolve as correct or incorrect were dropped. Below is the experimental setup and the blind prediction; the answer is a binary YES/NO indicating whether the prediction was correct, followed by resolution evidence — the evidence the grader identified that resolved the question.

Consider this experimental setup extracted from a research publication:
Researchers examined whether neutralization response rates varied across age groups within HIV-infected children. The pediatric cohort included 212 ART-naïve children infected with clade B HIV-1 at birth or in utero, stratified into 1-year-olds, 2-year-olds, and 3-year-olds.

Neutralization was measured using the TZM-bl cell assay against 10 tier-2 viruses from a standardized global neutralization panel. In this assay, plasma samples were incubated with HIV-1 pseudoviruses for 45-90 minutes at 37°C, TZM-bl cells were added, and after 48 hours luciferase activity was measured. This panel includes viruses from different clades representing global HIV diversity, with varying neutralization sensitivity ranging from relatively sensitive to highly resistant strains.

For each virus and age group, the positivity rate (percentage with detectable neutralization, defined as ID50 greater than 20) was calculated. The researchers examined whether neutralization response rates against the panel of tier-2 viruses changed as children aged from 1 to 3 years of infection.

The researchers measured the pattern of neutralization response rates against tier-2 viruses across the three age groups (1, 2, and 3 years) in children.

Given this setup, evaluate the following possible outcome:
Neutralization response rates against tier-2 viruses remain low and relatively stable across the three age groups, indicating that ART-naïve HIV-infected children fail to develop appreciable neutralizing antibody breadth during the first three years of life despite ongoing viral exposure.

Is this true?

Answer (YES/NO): NO